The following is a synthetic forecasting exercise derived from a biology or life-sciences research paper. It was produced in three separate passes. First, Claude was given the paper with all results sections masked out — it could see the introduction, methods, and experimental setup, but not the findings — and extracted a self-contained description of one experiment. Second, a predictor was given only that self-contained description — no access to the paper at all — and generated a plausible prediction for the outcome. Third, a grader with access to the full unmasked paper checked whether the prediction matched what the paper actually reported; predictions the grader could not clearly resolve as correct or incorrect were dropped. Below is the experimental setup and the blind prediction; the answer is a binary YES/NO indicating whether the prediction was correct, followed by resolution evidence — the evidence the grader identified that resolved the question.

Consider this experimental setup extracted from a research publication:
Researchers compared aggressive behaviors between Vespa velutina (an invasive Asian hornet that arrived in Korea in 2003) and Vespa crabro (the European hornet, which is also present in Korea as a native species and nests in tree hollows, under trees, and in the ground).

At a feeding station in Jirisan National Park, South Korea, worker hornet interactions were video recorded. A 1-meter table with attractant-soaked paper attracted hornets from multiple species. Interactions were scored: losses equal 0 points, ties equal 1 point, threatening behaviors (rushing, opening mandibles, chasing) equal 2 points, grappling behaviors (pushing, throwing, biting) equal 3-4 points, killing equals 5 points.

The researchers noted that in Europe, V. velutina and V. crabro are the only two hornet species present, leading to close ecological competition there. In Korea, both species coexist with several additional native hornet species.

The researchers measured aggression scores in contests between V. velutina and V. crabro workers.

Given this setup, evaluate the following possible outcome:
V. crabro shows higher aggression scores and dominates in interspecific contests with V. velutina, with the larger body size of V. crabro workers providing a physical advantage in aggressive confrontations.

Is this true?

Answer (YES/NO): YES